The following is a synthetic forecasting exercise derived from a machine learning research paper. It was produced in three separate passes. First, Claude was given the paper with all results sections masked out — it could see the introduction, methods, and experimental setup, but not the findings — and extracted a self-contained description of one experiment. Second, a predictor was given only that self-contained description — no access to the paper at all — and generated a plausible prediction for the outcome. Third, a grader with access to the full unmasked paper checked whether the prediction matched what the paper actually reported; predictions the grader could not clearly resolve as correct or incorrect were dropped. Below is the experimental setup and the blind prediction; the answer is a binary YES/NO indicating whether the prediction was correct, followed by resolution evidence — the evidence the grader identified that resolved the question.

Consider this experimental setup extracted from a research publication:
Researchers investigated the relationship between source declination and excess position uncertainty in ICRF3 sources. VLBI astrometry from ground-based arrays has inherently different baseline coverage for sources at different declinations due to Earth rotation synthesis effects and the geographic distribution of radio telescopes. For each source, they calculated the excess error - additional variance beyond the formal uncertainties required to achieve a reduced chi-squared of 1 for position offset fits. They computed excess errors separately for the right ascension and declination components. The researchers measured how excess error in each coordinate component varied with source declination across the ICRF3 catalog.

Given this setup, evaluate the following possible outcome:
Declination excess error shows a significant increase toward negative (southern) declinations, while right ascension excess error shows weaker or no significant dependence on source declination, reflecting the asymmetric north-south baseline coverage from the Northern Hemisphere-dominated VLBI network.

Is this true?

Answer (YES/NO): YES